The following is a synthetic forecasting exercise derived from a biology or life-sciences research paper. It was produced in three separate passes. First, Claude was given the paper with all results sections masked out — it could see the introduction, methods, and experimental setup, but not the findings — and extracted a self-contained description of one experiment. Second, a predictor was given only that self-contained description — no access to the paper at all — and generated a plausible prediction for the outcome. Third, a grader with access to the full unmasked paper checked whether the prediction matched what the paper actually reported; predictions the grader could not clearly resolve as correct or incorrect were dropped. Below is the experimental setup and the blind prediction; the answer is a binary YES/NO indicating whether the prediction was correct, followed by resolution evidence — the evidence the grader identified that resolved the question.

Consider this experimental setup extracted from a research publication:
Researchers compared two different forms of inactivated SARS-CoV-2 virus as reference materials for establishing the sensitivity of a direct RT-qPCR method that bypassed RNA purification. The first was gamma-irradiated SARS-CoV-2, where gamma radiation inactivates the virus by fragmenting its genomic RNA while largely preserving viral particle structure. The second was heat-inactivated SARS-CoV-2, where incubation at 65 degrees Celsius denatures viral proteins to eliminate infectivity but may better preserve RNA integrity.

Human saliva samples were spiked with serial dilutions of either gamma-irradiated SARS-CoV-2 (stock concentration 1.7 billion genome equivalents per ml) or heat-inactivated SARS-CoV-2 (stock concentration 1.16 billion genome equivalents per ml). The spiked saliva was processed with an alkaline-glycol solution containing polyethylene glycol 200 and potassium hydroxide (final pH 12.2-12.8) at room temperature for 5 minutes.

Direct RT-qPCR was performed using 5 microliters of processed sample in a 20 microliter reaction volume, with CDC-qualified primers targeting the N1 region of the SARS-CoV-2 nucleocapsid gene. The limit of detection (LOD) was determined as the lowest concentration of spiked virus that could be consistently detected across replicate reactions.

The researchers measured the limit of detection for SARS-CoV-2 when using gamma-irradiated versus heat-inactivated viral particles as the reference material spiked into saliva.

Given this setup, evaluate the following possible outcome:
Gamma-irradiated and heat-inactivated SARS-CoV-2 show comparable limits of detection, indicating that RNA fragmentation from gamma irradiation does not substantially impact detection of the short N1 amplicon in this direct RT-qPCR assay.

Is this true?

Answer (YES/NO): YES